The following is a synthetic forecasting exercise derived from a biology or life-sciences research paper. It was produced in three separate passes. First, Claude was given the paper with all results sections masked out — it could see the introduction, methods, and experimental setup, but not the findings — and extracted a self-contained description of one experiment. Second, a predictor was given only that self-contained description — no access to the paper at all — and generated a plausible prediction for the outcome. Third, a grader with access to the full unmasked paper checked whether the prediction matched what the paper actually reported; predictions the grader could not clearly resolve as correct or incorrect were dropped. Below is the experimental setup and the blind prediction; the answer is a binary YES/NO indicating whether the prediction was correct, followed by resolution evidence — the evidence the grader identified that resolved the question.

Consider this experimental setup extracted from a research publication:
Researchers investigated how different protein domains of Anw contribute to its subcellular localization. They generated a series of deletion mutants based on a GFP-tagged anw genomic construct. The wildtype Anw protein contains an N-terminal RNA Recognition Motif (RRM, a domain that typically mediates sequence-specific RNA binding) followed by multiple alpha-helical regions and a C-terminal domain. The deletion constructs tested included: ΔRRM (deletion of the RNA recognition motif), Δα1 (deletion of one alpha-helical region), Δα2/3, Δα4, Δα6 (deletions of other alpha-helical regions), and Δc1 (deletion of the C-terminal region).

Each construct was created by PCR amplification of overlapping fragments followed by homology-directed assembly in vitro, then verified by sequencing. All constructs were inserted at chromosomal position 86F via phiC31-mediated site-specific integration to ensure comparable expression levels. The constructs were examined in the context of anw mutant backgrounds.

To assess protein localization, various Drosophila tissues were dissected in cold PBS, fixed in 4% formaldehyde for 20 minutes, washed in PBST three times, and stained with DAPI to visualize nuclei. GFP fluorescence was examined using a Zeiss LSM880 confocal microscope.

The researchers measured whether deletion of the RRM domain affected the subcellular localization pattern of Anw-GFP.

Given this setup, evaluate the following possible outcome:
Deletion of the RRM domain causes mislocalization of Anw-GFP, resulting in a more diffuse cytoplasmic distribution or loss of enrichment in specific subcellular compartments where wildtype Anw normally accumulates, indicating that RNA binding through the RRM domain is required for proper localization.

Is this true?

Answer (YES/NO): NO